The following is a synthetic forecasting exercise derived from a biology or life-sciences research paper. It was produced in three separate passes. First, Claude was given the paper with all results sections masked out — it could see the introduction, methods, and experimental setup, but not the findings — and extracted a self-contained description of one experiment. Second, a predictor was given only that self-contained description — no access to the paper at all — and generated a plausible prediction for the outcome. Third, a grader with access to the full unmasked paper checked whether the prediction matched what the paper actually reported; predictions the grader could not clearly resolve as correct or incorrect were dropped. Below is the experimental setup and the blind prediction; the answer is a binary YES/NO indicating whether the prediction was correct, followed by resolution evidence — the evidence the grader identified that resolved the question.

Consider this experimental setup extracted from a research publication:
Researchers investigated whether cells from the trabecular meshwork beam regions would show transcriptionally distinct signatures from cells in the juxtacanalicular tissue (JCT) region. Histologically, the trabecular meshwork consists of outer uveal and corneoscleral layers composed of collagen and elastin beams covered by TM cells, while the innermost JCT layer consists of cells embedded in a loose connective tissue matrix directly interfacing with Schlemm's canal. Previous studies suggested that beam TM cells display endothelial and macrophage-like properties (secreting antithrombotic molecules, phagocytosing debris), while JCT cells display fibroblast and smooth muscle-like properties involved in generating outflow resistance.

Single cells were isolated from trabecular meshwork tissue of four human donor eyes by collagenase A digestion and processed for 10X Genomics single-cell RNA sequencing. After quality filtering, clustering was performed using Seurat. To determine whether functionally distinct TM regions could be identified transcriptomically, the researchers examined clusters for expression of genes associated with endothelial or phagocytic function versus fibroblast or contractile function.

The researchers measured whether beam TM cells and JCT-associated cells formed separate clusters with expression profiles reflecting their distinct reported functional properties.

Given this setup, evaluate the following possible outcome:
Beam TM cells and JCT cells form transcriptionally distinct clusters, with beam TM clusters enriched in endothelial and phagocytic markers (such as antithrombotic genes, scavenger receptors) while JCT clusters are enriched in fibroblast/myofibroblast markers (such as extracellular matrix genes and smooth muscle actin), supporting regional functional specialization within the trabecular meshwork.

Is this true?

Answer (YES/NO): NO